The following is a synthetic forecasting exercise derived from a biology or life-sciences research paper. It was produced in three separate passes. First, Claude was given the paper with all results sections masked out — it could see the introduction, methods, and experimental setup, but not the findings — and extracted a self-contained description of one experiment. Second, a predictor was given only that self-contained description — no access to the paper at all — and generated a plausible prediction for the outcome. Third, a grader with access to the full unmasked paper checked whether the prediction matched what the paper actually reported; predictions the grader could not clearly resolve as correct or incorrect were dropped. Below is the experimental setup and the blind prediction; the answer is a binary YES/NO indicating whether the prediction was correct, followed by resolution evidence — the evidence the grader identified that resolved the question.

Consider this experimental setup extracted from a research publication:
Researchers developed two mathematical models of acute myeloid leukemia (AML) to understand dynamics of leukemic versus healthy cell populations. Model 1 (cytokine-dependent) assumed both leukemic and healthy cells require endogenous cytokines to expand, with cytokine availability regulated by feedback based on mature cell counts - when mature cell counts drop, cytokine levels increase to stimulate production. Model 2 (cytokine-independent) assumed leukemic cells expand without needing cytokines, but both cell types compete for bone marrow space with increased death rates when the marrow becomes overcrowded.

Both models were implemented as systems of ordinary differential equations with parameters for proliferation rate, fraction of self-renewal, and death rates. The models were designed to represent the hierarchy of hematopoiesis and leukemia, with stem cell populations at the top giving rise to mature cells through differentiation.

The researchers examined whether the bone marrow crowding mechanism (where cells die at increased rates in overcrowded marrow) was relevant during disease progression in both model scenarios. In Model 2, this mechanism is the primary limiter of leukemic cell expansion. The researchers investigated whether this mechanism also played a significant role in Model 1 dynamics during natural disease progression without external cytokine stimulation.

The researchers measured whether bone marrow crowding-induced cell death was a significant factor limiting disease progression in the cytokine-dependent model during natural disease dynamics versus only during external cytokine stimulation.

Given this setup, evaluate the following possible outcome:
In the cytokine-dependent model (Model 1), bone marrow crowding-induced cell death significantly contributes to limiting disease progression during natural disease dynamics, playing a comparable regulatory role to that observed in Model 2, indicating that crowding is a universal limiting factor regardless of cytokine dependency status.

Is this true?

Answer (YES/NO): NO